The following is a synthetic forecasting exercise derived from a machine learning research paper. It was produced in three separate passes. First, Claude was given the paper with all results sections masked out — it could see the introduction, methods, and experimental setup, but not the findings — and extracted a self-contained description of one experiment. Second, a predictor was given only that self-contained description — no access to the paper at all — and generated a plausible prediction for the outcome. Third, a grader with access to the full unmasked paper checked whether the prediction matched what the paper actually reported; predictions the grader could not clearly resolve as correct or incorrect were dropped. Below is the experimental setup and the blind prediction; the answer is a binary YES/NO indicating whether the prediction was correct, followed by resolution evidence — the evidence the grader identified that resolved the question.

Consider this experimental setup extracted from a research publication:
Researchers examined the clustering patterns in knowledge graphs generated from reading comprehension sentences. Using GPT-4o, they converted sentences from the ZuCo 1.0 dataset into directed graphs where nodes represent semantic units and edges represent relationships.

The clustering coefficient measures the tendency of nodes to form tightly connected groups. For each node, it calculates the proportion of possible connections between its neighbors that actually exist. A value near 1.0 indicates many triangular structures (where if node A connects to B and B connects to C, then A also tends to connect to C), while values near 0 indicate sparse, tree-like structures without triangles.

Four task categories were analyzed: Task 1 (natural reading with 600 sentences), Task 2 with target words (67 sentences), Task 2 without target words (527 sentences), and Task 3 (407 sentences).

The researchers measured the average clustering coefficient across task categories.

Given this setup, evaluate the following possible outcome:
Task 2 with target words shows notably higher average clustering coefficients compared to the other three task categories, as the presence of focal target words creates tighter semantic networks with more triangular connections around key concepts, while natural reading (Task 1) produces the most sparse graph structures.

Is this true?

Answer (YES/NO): NO